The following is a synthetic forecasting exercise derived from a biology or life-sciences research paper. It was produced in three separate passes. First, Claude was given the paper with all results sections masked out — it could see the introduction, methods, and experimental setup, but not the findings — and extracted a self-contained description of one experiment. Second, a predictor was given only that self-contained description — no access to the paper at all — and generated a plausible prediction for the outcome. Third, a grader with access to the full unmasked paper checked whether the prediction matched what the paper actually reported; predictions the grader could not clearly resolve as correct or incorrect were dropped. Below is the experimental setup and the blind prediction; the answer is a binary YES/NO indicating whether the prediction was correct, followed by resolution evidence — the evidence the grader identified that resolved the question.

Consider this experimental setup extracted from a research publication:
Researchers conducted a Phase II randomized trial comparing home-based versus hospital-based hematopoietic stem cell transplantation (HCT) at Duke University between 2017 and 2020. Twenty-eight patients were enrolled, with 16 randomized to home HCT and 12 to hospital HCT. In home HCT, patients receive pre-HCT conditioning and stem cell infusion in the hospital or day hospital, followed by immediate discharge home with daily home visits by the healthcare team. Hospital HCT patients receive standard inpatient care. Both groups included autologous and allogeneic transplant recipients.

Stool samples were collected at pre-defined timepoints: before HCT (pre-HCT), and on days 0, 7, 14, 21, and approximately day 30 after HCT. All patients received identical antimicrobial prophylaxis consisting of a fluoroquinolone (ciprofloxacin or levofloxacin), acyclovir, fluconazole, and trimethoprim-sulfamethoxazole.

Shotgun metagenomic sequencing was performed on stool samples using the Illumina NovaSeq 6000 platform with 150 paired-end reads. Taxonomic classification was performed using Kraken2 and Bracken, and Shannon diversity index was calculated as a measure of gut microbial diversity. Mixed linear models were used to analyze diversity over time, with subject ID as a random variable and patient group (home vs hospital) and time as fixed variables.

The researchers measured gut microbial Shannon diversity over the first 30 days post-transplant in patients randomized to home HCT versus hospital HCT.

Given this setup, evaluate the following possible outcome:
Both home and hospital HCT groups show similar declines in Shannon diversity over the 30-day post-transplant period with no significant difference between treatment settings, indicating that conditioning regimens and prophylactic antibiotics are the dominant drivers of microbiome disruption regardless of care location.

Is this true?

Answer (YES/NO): NO